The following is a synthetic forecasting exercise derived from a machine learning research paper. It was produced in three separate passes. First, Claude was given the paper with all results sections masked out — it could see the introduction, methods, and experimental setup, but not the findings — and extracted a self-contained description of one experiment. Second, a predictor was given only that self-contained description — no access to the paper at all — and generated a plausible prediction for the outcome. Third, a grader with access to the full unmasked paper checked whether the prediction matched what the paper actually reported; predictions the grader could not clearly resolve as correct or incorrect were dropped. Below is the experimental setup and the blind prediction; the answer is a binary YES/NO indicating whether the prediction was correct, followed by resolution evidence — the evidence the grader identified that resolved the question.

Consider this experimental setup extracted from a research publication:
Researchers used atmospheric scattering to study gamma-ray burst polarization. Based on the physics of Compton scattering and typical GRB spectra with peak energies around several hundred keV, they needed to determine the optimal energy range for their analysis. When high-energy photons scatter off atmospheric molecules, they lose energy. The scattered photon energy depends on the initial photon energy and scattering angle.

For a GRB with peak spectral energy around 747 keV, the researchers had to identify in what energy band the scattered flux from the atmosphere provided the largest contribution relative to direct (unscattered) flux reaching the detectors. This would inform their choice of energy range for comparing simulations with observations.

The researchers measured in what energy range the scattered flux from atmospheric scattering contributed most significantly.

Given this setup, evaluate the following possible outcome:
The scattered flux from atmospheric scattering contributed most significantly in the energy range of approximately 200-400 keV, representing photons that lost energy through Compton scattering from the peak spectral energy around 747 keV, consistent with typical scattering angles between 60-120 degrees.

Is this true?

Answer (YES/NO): NO